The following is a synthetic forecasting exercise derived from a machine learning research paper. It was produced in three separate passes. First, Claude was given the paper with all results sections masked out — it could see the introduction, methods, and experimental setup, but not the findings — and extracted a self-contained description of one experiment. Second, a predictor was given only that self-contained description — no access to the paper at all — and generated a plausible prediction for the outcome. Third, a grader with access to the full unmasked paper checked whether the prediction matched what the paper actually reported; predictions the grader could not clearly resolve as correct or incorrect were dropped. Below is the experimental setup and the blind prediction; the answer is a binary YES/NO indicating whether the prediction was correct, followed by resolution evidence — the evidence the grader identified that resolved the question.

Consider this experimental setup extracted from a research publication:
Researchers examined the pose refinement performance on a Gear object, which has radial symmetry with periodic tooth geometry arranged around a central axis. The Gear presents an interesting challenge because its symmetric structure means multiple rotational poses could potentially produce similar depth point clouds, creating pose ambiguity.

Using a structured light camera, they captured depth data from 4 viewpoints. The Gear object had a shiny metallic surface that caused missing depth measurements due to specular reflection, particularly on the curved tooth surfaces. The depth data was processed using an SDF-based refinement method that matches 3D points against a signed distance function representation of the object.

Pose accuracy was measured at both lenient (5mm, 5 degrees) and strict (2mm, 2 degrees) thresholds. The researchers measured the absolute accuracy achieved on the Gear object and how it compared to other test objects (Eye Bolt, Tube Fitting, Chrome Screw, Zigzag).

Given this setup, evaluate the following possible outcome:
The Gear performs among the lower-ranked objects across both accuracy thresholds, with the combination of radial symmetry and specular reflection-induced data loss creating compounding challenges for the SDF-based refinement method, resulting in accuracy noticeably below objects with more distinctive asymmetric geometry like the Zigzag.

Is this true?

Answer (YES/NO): NO